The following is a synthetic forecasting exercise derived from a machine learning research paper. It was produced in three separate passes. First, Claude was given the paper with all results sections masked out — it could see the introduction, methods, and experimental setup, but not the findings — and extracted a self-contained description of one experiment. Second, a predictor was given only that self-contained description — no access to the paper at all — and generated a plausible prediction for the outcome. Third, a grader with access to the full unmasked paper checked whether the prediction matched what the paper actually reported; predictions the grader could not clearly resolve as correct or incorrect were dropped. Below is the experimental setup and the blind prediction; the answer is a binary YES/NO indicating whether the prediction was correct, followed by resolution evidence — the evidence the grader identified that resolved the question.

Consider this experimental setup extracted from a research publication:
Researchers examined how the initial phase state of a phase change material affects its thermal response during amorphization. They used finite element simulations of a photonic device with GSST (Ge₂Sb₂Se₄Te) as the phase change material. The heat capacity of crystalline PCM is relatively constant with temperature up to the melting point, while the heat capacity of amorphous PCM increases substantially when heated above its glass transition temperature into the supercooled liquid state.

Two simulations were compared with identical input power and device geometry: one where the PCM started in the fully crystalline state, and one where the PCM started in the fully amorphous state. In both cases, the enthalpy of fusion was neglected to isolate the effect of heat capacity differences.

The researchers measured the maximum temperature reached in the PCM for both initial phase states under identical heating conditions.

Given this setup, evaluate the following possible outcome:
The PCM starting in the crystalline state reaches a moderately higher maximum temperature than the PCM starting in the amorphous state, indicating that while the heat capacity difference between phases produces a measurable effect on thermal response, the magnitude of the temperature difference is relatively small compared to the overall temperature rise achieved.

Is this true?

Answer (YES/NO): NO